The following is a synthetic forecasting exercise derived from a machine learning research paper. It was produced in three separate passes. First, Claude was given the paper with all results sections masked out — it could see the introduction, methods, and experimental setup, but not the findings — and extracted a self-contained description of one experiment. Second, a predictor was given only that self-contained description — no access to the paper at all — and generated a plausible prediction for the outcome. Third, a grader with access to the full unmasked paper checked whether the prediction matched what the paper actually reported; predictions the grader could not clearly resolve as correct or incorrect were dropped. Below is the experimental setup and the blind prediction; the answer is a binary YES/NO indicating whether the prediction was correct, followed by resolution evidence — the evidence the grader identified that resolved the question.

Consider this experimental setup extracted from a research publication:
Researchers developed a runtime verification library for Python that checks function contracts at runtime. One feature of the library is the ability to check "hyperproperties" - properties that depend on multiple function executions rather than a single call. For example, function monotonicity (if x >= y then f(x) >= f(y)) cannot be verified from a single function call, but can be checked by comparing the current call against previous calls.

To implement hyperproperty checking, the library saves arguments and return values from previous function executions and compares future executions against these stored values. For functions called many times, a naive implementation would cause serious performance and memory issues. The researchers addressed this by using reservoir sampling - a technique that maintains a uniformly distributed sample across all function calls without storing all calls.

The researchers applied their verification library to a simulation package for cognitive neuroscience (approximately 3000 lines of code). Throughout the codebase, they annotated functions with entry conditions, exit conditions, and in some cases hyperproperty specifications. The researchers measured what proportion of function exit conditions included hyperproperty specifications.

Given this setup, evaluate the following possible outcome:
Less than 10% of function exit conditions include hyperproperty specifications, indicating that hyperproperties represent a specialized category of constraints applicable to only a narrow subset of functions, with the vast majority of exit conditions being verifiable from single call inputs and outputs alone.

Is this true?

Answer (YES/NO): YES